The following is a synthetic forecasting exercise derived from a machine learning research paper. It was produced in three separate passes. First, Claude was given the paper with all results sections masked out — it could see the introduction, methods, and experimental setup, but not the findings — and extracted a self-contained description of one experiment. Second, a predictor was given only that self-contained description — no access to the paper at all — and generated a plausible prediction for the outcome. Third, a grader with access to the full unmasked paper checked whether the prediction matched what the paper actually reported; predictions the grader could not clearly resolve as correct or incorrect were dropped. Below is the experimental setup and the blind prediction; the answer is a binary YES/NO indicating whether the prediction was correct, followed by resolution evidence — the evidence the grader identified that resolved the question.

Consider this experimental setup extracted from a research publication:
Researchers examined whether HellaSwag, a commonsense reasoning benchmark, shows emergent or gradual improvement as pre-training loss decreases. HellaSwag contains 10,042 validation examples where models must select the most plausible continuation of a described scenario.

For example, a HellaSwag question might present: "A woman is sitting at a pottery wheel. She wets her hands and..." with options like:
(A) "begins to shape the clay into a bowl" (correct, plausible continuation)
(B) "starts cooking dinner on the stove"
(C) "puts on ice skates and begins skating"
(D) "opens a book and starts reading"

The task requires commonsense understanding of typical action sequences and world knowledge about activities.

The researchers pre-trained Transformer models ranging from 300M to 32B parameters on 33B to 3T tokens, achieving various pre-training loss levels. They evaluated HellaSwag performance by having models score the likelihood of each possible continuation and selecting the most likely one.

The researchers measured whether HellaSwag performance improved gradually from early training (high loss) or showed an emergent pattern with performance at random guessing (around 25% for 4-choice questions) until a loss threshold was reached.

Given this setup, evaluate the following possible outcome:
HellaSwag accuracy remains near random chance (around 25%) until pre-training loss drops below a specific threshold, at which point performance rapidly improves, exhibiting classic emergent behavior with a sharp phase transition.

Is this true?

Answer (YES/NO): NO